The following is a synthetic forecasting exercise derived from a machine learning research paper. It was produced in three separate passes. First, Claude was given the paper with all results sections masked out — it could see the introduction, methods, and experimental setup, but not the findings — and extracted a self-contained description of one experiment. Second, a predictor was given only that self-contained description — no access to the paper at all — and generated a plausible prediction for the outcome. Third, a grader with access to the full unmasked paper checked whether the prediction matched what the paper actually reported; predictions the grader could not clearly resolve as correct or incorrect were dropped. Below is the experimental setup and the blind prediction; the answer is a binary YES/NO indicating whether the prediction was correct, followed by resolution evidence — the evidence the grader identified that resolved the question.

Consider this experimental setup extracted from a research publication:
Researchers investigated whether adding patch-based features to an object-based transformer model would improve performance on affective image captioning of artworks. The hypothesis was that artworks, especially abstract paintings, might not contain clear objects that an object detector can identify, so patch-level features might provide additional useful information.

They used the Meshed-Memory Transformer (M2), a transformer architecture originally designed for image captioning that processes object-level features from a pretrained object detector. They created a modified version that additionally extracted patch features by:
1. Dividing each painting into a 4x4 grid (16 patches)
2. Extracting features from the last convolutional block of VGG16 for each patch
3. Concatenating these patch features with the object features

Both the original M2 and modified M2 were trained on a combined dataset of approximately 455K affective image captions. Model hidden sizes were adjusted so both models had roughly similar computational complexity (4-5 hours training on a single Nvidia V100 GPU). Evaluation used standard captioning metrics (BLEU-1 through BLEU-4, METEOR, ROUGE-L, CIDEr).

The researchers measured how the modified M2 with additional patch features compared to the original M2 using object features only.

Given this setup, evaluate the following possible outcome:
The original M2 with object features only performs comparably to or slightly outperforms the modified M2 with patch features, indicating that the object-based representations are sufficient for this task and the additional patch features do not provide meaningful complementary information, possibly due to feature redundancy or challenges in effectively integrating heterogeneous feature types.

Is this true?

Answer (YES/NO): NO